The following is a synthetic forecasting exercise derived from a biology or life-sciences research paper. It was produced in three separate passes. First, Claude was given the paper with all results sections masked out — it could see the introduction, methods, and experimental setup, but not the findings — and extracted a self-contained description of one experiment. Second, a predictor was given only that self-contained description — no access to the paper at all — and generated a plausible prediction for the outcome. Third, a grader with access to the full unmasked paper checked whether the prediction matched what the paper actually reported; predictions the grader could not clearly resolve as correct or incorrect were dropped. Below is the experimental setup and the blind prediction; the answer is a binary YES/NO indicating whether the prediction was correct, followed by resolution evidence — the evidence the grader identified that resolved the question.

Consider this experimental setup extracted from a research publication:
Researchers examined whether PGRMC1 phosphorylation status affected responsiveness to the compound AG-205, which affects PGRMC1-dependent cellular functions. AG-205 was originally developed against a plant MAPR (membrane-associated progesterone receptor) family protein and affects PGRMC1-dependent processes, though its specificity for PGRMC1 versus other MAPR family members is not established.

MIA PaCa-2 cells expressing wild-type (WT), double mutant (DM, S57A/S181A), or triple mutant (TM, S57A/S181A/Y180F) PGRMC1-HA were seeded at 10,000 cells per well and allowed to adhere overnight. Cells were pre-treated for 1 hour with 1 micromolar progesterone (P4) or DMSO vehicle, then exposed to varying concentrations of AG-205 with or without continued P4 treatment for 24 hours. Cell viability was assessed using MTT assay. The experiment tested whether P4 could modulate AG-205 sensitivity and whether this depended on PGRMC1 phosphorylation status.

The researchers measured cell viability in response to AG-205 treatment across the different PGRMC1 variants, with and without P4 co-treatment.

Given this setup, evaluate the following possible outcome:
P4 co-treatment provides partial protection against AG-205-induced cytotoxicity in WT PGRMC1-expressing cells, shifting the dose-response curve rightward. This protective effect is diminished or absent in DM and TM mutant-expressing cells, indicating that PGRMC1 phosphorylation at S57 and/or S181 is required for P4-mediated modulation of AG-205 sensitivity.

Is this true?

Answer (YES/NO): NO